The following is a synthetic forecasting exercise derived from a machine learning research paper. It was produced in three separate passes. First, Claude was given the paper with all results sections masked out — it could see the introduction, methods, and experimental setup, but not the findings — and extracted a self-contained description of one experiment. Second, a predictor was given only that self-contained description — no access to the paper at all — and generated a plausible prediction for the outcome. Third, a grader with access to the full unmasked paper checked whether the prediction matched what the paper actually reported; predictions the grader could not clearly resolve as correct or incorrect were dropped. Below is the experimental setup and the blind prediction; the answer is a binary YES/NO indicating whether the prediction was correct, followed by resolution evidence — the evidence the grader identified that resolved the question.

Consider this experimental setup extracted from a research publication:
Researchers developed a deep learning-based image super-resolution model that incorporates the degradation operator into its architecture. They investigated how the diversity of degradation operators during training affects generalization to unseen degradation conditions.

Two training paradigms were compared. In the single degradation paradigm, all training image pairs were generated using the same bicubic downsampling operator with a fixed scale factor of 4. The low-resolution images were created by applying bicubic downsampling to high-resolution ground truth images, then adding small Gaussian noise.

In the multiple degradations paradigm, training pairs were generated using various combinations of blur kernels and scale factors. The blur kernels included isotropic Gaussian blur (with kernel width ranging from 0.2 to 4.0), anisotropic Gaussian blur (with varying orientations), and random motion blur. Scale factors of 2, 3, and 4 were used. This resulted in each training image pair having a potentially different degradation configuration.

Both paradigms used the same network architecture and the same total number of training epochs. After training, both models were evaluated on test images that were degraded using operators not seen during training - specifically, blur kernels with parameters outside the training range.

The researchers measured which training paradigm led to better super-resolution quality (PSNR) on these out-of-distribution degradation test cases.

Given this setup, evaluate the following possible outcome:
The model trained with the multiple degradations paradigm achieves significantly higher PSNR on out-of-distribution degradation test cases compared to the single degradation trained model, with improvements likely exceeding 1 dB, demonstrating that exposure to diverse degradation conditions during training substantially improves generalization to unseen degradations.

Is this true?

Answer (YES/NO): YES